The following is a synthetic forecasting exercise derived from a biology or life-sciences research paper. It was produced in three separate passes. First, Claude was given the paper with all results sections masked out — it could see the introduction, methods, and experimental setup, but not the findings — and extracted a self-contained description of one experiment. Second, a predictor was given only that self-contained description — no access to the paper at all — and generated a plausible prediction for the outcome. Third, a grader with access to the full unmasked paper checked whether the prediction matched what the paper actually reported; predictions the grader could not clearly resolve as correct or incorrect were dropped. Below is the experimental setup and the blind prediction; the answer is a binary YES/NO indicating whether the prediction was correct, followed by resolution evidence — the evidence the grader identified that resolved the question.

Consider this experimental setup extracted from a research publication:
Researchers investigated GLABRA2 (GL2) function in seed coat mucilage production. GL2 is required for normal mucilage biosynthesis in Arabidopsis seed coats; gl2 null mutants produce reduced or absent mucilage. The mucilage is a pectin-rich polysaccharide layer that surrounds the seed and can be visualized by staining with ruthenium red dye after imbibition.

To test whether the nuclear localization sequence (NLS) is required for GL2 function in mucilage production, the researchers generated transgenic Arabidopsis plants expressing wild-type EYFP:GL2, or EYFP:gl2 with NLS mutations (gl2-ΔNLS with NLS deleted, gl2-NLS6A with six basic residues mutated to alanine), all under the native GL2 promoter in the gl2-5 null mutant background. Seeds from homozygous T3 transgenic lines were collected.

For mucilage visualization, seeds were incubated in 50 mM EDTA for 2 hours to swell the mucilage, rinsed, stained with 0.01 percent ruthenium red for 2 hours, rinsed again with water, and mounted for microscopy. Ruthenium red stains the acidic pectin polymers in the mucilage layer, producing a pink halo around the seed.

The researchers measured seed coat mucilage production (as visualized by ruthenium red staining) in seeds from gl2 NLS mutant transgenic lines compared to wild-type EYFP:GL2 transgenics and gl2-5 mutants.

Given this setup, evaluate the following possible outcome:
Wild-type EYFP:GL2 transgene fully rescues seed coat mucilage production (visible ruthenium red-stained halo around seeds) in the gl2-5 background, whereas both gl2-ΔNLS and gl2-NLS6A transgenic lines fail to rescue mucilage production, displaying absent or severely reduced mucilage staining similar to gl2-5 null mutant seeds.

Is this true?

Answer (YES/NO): YES